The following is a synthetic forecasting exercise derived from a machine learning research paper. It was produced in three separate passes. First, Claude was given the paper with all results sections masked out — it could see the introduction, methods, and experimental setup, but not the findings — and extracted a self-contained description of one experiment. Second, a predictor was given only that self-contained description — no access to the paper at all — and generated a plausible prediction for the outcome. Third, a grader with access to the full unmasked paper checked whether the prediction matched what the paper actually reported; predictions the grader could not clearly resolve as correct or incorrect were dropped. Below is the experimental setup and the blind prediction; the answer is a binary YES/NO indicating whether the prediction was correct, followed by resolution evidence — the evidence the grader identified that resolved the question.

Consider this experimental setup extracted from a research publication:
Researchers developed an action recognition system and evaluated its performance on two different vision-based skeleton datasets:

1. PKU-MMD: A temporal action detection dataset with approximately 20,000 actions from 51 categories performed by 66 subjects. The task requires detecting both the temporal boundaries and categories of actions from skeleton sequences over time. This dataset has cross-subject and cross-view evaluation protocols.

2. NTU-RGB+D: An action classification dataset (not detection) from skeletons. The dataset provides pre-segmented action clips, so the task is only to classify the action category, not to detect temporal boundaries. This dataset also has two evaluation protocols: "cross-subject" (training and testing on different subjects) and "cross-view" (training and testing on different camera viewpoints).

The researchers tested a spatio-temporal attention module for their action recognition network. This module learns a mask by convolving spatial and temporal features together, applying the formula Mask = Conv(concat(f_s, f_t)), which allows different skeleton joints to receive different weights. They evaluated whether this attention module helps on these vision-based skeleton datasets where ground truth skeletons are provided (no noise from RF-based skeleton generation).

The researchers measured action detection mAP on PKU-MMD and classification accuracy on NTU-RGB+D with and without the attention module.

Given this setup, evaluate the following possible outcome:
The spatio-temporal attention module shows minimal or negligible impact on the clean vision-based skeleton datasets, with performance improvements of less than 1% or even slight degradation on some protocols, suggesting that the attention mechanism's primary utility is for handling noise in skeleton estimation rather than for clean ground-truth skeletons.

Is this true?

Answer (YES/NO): YES